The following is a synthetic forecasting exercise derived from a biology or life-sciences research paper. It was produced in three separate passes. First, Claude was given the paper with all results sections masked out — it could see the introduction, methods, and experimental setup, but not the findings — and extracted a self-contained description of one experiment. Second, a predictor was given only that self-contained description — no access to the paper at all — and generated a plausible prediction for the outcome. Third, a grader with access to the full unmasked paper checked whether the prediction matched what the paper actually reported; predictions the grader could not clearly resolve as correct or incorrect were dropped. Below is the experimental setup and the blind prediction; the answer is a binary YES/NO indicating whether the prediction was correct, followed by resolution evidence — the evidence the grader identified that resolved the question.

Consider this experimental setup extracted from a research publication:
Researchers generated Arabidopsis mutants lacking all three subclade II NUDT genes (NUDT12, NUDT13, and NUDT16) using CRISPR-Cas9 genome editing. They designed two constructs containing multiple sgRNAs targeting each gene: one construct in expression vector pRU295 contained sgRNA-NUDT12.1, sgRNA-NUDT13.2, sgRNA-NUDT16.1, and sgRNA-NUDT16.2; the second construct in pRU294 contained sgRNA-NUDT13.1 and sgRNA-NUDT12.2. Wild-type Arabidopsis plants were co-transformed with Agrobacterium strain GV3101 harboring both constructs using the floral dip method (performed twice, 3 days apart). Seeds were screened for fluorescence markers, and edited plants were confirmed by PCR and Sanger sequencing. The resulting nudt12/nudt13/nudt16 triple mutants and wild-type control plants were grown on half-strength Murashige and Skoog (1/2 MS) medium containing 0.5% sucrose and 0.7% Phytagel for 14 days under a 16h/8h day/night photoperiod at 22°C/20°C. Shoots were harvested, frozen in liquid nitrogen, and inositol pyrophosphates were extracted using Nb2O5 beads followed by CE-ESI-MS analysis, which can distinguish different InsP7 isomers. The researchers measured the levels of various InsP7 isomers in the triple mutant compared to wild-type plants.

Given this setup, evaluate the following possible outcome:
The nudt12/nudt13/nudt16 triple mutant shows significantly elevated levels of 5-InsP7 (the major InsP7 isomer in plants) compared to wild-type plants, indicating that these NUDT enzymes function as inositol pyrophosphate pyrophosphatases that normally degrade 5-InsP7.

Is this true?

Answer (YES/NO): NO